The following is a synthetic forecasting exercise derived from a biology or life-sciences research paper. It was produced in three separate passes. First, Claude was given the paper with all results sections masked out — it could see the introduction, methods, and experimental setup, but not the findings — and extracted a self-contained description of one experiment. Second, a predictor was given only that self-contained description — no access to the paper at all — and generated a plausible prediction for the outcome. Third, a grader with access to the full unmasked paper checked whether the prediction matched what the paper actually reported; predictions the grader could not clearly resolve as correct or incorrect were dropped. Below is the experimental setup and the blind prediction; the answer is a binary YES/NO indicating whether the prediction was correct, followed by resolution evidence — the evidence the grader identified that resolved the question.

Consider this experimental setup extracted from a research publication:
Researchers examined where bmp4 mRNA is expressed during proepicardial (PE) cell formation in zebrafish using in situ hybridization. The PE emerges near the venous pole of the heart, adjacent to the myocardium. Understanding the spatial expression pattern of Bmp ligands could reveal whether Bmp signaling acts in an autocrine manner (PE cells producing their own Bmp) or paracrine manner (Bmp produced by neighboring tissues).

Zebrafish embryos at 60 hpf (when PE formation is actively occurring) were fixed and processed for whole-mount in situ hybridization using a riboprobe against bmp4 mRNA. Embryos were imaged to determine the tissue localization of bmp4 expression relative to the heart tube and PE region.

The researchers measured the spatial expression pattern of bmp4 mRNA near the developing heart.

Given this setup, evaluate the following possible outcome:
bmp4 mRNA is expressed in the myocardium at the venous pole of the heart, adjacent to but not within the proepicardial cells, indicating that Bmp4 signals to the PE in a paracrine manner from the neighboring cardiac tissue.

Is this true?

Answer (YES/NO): YES